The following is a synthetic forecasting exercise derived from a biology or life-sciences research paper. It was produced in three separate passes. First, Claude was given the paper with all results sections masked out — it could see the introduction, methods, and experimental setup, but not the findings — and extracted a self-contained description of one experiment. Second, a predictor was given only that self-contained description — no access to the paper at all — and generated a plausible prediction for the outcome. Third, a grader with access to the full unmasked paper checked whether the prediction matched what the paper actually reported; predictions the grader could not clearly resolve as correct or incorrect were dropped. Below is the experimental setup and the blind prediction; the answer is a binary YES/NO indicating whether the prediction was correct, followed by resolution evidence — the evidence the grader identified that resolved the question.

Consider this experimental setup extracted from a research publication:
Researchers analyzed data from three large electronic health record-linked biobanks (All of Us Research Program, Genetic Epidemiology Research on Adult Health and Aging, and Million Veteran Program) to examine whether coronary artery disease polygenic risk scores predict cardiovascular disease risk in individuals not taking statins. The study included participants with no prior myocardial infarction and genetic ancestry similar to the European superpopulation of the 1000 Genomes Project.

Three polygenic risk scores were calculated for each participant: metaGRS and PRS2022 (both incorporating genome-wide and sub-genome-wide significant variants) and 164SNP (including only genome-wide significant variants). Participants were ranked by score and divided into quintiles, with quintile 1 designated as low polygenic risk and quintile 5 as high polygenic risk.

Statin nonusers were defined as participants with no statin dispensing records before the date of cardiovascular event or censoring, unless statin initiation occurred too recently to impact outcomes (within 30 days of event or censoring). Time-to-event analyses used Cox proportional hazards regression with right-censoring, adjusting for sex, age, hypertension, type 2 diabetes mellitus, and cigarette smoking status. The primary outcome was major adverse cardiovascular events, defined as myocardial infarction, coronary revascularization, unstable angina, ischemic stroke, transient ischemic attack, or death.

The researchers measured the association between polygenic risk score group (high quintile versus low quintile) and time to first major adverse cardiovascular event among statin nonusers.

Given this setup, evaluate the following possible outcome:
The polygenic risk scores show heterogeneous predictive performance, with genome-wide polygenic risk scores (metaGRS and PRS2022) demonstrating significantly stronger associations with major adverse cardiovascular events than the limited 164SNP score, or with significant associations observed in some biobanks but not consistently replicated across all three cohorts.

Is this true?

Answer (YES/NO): NO